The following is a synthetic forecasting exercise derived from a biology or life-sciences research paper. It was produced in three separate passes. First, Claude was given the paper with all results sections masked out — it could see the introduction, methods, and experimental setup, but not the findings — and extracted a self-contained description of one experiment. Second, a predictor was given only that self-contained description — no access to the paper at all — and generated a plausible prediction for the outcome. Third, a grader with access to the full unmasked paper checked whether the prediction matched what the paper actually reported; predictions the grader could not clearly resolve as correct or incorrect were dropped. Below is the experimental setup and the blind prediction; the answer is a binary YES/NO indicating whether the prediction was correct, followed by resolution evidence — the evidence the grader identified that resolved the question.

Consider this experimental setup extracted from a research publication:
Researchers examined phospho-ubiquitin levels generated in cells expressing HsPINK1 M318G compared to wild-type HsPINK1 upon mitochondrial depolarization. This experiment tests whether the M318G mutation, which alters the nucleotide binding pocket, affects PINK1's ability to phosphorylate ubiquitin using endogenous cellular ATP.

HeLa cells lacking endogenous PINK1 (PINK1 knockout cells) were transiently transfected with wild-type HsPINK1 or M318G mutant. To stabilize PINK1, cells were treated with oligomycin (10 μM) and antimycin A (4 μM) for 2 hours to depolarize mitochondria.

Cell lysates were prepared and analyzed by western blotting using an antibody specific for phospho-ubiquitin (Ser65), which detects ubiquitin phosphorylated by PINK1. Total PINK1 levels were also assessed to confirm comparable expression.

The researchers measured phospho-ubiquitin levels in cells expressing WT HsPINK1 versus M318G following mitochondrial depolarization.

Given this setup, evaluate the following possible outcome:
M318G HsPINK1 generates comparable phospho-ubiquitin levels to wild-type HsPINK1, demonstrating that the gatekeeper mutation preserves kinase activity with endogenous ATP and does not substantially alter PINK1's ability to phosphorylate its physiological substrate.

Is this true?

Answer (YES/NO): NO